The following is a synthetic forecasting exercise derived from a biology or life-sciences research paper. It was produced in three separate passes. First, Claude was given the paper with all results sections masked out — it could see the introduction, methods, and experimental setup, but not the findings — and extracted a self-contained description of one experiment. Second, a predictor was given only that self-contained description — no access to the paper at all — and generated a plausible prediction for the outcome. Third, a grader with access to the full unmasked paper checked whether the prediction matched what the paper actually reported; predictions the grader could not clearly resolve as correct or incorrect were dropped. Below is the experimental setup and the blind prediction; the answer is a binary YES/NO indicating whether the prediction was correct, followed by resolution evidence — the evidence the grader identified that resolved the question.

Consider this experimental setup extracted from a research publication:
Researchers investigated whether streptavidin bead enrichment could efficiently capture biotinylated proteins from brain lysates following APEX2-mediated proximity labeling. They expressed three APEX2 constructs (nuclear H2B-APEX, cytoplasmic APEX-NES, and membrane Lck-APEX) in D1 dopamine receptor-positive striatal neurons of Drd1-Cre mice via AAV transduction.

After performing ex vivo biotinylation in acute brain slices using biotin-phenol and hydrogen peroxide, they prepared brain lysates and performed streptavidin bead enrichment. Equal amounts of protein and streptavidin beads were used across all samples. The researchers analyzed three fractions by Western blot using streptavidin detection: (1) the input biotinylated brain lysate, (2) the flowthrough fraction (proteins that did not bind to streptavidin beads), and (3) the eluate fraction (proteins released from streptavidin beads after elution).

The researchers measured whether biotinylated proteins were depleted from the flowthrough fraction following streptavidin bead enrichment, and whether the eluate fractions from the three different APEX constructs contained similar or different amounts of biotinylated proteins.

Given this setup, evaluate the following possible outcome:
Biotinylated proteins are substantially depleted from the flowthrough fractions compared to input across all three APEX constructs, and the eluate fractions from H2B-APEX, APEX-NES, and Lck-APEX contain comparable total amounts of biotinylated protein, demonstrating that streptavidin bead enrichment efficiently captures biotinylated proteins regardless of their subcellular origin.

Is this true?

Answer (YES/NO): NO